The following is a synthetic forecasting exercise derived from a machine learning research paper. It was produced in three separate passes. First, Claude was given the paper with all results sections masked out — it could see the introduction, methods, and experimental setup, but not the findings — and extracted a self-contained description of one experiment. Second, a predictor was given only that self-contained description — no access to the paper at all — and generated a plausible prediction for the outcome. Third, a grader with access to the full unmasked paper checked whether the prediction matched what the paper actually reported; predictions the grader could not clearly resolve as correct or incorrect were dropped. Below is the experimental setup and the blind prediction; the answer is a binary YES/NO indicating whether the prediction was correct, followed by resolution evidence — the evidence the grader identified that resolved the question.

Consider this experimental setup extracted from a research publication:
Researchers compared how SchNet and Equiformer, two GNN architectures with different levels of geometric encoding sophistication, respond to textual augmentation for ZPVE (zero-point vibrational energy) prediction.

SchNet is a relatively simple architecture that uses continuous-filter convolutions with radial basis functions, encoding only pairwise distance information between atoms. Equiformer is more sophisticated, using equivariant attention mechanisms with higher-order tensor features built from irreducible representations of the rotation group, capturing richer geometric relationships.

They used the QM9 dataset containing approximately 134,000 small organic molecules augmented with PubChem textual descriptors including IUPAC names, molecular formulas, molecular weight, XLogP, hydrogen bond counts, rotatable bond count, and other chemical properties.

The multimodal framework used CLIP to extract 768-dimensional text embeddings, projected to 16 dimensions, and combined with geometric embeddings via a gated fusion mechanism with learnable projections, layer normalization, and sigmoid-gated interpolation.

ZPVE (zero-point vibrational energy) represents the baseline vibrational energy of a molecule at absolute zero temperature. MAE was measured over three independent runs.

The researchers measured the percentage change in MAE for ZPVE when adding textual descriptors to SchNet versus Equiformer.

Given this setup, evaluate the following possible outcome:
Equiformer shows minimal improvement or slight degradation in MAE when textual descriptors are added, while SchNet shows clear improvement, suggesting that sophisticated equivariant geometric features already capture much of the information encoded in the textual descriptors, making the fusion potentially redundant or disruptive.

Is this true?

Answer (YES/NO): NO